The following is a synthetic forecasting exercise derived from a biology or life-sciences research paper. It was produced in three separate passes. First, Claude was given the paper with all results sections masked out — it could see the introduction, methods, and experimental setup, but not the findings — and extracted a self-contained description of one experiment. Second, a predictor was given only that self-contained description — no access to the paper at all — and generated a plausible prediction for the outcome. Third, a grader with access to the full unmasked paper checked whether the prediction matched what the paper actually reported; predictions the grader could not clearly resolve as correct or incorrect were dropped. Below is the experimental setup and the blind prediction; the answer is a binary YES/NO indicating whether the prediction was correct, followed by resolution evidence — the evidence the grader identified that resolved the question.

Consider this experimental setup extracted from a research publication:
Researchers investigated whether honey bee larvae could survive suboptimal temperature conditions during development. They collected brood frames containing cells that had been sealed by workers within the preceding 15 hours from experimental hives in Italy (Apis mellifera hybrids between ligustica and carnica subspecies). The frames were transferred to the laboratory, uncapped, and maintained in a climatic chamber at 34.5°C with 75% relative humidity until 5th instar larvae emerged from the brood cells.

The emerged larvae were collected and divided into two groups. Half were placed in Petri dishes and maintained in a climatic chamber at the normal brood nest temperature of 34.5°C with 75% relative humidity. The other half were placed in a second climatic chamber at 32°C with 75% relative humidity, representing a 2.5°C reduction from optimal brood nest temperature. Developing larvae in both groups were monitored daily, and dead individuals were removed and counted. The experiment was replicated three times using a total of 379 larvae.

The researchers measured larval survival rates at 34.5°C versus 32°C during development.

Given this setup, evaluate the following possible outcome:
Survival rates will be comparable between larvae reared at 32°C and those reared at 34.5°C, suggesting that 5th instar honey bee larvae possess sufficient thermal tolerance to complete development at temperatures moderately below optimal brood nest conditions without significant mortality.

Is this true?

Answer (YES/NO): YES